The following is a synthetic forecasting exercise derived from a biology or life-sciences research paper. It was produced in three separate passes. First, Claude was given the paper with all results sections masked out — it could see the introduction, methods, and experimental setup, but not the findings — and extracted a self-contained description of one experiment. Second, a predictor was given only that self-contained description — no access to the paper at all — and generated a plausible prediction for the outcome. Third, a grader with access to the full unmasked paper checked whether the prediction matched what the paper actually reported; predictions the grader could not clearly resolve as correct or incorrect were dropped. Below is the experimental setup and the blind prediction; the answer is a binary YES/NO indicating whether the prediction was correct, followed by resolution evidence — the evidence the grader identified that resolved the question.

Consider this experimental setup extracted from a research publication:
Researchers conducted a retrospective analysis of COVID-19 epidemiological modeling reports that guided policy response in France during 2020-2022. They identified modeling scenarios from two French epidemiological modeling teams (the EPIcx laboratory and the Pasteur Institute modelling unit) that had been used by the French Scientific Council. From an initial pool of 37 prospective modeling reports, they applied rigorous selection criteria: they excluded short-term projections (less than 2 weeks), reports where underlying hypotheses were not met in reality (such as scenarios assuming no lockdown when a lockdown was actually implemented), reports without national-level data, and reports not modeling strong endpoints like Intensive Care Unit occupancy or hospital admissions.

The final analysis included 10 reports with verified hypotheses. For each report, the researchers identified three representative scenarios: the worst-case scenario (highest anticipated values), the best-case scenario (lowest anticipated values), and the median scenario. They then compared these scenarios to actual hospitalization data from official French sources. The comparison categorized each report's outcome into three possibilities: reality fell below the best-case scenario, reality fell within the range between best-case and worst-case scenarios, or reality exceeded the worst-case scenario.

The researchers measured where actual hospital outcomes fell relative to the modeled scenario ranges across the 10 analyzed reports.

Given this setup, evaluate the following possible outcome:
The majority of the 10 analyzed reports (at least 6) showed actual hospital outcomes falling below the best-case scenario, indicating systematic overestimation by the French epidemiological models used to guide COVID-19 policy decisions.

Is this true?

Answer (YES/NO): YES